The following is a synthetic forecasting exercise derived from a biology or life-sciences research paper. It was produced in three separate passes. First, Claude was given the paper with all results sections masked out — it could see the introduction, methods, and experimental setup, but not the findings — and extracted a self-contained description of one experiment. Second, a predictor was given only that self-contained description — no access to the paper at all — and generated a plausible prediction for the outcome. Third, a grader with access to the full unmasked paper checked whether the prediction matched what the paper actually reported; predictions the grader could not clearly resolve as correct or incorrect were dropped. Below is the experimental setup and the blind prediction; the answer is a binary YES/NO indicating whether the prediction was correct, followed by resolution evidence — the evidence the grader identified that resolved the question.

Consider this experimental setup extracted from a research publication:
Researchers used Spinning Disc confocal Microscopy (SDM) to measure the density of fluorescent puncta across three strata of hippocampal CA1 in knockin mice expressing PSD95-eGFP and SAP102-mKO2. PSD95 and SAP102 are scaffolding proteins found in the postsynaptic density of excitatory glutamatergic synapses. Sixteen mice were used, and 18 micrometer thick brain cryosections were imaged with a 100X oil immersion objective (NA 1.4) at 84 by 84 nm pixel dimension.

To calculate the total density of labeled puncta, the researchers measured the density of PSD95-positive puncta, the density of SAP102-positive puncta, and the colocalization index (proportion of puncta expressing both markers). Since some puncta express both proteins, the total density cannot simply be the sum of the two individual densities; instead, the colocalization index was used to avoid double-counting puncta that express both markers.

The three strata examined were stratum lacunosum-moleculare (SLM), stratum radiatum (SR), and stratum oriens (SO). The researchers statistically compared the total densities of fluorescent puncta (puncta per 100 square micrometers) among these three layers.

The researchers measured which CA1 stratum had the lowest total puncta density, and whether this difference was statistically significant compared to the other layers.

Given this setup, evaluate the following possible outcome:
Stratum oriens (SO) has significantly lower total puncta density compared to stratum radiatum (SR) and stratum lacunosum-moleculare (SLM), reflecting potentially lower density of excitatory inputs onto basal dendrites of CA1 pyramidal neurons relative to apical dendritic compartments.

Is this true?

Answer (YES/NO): NO